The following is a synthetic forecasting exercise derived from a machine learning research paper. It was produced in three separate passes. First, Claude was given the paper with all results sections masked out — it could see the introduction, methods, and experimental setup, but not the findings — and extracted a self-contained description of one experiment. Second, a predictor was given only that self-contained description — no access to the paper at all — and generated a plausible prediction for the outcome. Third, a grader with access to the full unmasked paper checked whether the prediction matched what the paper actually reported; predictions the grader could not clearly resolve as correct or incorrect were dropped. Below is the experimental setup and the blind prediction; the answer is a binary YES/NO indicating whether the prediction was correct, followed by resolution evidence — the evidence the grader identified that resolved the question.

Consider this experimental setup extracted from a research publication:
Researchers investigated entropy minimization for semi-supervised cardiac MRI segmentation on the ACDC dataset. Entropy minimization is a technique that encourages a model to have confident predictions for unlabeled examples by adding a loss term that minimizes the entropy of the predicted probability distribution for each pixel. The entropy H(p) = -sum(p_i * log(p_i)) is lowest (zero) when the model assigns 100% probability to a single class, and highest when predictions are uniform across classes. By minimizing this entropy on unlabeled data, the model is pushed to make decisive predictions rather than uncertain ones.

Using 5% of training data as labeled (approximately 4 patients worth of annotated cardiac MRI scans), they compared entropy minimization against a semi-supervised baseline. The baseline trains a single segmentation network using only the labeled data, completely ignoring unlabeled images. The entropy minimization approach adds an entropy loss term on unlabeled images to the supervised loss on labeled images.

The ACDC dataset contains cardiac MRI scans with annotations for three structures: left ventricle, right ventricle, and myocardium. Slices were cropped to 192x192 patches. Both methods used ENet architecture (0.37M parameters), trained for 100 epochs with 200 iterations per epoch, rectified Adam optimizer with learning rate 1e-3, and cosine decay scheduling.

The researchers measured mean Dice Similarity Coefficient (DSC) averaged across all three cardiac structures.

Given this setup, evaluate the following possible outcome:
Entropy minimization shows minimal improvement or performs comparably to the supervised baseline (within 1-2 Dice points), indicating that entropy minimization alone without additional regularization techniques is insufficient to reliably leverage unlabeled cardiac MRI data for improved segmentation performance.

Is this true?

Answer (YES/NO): YES